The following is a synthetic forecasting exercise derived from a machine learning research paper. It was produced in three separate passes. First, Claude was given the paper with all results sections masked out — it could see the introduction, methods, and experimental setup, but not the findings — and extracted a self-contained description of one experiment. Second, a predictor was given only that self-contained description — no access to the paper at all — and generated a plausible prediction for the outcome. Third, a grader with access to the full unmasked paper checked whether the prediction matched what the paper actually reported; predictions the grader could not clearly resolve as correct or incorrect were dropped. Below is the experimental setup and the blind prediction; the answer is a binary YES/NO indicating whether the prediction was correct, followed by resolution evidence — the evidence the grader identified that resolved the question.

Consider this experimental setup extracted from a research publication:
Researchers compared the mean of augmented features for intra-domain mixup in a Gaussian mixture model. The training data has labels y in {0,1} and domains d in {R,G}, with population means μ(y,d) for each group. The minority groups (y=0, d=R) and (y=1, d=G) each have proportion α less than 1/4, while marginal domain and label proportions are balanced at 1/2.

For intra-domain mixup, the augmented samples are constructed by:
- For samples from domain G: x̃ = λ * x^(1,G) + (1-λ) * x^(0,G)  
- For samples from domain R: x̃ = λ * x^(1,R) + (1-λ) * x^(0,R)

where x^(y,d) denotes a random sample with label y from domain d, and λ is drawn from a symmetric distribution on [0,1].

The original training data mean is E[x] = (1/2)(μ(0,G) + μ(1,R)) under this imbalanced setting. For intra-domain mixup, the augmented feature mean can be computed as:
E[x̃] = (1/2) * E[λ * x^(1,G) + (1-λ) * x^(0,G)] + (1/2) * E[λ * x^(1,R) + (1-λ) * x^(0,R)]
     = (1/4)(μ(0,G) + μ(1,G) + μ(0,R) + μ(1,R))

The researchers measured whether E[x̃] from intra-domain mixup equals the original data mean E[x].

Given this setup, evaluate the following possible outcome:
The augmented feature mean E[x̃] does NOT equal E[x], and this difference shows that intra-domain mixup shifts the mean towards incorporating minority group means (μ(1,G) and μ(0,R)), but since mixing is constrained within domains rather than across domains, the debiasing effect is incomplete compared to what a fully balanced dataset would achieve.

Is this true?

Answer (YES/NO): NO